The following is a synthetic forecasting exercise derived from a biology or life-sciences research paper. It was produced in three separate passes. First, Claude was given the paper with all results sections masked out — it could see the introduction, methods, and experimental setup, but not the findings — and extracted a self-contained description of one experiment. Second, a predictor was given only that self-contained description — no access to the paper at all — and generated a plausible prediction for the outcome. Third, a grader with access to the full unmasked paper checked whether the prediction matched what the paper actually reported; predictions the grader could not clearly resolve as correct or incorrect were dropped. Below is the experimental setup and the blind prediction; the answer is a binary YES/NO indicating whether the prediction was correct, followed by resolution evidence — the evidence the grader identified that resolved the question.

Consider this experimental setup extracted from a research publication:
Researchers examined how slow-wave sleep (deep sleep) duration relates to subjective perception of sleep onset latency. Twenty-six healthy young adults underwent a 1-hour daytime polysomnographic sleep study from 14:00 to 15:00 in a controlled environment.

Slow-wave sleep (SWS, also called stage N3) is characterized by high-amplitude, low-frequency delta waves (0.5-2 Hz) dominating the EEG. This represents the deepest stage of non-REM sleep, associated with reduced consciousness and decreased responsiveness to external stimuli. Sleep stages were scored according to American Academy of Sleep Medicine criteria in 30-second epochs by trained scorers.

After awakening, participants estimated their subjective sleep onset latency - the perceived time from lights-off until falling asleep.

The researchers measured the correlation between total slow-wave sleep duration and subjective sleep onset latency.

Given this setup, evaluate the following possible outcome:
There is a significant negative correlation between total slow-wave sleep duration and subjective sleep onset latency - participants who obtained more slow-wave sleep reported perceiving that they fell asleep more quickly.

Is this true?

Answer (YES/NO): NO